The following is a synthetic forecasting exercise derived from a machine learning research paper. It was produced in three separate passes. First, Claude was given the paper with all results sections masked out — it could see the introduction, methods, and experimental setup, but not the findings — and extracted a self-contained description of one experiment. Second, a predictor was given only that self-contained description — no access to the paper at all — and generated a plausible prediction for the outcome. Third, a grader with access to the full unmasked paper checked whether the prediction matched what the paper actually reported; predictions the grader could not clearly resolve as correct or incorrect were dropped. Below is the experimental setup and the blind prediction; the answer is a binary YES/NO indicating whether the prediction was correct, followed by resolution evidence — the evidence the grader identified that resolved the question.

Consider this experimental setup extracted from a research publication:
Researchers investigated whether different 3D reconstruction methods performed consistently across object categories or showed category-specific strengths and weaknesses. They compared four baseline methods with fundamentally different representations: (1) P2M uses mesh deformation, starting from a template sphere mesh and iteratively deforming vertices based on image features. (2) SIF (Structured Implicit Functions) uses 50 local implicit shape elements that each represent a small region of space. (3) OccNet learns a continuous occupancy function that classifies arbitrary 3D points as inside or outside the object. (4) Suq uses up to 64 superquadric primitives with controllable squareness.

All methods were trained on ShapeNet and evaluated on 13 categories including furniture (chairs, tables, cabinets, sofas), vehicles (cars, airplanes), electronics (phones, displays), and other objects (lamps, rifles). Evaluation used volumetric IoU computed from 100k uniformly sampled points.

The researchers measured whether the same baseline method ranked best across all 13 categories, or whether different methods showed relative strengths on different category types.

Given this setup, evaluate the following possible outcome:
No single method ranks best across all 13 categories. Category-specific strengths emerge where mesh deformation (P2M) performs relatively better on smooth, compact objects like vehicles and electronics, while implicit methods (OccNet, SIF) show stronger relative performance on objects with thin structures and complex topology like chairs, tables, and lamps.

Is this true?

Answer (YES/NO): NO